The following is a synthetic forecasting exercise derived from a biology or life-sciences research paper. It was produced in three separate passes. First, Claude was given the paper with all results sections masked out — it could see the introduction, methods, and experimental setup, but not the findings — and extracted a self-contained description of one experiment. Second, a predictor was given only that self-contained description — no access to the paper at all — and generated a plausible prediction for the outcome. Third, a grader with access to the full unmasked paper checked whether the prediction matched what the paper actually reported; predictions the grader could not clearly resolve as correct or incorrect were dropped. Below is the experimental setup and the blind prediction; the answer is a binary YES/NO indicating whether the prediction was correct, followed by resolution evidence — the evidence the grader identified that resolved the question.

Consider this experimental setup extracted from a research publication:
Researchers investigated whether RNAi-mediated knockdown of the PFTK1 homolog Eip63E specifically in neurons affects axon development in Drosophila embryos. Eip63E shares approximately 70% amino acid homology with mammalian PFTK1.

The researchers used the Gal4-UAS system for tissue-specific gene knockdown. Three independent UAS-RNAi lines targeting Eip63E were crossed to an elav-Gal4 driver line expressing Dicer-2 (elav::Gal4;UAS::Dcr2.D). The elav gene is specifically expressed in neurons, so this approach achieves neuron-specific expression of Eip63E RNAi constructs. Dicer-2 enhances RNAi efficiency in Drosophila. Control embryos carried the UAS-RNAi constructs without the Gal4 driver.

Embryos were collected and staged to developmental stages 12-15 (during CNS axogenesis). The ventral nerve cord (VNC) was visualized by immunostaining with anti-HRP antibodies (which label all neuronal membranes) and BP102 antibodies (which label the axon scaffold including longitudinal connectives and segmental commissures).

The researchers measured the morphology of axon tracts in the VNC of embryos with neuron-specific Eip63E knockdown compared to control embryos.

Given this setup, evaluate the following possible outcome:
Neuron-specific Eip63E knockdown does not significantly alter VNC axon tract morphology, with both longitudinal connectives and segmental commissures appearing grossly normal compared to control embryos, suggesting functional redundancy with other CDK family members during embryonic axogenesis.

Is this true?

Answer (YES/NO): NO